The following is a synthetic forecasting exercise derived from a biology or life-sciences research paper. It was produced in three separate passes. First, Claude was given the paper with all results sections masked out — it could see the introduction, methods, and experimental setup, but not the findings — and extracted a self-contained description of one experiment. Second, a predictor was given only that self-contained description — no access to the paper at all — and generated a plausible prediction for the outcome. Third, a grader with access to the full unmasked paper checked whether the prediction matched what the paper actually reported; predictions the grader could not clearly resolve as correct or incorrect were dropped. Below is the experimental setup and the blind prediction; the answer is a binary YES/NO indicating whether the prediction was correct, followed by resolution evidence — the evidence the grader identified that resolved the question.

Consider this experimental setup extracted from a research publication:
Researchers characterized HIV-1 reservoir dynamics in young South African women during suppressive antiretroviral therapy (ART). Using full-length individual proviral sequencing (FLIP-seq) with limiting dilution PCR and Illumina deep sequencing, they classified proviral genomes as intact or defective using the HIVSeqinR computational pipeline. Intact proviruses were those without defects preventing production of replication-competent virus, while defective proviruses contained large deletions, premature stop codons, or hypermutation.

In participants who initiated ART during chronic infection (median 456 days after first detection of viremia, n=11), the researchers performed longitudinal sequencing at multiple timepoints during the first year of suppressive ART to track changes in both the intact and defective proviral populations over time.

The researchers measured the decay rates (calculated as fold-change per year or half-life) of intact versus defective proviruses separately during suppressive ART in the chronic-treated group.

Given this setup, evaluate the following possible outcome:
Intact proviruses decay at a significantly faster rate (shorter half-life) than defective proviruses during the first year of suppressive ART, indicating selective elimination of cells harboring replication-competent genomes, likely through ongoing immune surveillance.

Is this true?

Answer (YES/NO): NO